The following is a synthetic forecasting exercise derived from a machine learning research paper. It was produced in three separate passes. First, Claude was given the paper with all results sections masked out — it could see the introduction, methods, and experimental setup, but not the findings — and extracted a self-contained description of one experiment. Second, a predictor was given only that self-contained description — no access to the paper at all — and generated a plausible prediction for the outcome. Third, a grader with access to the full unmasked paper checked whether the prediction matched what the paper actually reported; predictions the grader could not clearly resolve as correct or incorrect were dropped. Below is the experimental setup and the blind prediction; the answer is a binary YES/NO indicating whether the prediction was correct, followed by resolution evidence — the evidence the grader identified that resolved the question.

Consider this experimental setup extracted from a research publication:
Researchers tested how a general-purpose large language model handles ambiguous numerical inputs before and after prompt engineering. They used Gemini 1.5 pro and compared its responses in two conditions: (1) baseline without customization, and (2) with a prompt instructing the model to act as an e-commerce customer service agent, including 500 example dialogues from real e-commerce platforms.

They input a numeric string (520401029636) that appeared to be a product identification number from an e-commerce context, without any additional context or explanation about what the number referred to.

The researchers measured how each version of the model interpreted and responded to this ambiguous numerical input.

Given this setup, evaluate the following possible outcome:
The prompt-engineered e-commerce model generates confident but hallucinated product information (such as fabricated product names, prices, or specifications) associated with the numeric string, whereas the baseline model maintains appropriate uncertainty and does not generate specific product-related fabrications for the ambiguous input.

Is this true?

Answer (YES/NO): YES